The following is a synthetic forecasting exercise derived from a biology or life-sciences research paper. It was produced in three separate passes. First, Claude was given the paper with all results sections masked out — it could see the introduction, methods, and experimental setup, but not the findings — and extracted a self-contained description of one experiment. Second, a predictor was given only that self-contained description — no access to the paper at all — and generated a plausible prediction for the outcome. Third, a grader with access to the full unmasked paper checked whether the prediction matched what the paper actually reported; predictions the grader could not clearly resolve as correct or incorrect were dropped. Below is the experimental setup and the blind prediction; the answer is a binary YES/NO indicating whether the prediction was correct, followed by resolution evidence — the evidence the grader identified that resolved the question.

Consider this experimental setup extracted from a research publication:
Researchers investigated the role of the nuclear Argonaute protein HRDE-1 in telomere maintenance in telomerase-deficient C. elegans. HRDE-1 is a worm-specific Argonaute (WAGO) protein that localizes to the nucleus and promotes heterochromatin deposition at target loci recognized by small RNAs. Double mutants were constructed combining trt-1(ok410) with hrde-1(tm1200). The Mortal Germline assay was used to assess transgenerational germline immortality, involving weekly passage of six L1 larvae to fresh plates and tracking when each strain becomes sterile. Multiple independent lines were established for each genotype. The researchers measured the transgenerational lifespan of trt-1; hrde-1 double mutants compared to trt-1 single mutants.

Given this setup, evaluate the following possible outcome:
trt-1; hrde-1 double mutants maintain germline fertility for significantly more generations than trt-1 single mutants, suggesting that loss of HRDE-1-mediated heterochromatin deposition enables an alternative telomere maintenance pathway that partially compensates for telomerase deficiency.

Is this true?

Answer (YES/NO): NO